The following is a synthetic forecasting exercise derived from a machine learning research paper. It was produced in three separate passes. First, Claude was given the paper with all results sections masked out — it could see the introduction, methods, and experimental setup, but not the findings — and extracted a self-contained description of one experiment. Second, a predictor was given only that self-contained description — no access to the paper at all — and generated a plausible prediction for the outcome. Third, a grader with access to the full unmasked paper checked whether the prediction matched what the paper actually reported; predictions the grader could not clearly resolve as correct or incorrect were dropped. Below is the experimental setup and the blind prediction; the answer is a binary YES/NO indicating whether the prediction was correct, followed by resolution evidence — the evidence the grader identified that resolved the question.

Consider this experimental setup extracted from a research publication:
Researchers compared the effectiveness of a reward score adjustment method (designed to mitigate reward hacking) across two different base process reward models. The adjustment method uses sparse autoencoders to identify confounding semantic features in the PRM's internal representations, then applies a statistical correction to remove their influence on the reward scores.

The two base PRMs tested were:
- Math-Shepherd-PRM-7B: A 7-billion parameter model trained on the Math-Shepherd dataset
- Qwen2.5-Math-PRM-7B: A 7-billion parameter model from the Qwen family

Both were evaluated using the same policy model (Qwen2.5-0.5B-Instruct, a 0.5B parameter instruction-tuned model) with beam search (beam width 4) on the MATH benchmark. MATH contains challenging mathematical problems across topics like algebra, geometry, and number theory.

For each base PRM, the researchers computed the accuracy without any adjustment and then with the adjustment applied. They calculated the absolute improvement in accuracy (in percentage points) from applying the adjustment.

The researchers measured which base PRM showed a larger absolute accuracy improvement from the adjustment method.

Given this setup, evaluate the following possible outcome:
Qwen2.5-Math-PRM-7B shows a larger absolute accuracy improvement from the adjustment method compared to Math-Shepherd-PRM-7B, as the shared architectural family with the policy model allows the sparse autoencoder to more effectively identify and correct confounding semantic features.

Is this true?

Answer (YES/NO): NO